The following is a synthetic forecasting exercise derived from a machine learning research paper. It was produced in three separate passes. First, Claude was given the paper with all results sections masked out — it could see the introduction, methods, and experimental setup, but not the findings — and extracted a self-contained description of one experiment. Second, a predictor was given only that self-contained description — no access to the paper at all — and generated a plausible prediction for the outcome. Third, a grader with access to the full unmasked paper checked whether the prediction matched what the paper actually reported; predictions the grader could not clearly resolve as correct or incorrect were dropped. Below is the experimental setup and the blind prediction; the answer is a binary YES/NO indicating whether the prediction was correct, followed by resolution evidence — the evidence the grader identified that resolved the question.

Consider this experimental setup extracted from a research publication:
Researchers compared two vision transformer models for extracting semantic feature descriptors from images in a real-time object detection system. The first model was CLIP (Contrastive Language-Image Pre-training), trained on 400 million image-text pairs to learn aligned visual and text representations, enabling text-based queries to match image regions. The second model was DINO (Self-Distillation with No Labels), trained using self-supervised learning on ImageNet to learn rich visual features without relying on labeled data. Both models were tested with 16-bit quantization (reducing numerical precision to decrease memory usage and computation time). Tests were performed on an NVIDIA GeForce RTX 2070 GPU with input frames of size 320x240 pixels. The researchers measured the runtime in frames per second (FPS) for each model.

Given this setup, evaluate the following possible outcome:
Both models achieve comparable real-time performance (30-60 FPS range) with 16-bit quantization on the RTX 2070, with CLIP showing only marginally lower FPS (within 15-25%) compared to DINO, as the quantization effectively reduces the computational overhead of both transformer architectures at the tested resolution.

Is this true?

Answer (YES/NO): NO